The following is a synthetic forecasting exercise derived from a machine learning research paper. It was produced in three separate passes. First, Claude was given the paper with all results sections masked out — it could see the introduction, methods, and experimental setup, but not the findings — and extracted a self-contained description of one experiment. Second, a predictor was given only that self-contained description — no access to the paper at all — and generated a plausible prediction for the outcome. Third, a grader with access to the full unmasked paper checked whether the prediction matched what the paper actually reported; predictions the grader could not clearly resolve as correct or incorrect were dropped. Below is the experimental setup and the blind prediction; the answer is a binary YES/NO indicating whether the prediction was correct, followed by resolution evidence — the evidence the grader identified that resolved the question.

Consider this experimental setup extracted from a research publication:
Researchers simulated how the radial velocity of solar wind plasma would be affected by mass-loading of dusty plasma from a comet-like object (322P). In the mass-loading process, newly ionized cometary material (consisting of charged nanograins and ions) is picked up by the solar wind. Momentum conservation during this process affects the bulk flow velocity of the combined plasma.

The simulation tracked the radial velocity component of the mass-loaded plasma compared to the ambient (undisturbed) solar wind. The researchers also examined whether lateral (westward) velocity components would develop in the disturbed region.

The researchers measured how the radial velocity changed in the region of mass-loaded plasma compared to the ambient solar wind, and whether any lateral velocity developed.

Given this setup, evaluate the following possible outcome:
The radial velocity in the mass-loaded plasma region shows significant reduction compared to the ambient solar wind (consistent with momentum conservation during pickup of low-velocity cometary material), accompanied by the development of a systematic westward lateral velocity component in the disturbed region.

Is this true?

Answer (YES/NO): YES